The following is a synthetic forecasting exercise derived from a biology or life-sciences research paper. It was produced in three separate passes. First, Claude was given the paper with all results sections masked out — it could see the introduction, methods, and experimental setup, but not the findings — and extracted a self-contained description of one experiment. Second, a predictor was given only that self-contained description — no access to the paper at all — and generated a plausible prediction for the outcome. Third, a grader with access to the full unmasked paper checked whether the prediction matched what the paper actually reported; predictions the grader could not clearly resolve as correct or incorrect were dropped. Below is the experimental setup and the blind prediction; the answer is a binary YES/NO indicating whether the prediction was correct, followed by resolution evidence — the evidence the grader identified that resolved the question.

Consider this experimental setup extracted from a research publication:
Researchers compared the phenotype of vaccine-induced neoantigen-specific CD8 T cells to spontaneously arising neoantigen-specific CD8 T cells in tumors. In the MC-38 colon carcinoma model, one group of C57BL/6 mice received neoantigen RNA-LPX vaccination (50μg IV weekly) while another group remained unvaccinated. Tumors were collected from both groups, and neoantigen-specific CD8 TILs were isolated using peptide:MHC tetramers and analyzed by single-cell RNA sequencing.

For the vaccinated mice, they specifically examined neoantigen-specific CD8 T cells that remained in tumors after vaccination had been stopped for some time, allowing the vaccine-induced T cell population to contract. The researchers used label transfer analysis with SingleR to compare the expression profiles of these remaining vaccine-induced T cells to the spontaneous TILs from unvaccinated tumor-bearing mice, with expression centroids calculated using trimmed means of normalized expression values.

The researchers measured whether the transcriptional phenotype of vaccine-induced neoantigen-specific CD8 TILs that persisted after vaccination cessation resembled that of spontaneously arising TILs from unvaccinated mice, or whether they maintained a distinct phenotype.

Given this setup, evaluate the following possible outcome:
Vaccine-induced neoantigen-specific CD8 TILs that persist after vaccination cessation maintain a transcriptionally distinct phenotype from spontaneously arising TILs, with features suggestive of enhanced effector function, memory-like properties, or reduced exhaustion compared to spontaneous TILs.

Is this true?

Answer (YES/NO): NO